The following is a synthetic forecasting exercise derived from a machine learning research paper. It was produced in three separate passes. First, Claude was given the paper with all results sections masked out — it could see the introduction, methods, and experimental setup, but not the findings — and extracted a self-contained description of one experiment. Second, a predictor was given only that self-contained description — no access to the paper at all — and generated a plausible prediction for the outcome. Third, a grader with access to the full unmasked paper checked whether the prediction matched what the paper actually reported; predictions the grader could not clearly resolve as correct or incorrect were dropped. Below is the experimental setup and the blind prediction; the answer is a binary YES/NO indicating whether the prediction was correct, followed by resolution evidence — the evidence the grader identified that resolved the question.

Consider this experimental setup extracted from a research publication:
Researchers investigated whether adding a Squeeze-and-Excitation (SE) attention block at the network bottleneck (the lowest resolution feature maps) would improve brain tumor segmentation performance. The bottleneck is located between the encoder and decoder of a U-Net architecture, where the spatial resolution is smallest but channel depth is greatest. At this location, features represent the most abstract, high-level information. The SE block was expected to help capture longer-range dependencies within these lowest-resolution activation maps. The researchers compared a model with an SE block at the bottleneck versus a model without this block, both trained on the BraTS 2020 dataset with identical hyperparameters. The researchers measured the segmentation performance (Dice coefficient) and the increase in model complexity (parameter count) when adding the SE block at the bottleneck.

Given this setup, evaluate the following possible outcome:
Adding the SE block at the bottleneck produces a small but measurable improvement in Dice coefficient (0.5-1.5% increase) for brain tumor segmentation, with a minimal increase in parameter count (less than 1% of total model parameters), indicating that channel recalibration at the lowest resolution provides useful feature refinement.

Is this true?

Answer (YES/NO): NO